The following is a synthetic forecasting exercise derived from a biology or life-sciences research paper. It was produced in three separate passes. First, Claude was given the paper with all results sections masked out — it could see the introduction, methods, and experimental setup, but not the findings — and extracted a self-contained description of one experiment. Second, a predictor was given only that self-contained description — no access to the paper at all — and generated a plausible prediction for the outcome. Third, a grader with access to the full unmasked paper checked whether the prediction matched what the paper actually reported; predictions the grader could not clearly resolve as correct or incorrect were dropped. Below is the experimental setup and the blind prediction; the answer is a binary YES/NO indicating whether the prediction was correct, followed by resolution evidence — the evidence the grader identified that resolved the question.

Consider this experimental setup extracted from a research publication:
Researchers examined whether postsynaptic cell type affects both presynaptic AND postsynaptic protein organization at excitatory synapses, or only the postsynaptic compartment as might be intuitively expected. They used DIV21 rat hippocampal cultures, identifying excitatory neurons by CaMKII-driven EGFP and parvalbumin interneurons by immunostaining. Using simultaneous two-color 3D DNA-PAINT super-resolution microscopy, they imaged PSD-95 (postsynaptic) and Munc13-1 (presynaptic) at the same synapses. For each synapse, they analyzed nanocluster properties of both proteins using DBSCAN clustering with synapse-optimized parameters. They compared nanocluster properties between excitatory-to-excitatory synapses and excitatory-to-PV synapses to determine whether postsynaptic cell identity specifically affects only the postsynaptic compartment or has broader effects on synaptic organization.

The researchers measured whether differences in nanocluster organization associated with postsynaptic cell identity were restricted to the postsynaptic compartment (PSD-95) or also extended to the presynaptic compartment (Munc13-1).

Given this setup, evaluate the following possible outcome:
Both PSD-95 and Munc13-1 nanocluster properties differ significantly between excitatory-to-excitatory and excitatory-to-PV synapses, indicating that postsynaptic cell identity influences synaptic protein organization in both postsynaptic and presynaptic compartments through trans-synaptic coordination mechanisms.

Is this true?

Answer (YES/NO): YES